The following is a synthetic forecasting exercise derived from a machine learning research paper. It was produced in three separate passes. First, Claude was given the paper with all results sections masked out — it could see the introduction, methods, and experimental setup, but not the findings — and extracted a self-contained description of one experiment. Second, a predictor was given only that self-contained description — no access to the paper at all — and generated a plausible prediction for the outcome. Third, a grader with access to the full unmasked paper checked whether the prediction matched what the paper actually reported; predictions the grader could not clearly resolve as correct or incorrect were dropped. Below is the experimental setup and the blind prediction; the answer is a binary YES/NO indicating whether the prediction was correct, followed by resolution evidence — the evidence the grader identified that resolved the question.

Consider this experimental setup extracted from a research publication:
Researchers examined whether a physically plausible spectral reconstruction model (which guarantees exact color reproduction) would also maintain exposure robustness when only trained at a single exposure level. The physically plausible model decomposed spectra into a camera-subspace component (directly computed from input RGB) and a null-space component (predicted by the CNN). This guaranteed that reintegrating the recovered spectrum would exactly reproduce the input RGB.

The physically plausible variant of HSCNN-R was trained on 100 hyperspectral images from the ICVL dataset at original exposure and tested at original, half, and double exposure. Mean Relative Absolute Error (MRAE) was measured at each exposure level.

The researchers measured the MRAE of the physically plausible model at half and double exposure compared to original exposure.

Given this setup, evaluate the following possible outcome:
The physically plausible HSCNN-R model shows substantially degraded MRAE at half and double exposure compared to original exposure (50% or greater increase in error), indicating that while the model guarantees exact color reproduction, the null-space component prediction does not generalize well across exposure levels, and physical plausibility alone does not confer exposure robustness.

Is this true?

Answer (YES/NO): YES